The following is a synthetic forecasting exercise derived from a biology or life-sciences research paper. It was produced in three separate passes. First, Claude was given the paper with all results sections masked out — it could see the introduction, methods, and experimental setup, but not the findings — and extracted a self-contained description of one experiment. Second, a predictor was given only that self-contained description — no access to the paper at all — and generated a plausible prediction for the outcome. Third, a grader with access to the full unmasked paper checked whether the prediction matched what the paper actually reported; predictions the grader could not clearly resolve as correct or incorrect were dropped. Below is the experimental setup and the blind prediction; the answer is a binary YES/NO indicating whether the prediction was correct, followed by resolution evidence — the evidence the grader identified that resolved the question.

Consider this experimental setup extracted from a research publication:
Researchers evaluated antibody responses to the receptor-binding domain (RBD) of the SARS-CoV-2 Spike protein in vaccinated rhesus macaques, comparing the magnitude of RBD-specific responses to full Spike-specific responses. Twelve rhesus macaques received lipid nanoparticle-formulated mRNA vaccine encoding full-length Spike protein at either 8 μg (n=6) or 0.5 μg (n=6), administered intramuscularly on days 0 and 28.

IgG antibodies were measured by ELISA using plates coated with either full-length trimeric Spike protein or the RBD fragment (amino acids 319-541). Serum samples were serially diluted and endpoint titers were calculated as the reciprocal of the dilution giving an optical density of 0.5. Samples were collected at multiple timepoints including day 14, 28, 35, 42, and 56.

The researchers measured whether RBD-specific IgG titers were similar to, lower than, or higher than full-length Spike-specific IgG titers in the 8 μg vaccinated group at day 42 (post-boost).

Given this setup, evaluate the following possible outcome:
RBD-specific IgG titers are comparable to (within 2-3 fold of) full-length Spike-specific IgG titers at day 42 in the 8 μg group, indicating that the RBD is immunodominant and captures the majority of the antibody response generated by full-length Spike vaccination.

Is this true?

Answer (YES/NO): YES